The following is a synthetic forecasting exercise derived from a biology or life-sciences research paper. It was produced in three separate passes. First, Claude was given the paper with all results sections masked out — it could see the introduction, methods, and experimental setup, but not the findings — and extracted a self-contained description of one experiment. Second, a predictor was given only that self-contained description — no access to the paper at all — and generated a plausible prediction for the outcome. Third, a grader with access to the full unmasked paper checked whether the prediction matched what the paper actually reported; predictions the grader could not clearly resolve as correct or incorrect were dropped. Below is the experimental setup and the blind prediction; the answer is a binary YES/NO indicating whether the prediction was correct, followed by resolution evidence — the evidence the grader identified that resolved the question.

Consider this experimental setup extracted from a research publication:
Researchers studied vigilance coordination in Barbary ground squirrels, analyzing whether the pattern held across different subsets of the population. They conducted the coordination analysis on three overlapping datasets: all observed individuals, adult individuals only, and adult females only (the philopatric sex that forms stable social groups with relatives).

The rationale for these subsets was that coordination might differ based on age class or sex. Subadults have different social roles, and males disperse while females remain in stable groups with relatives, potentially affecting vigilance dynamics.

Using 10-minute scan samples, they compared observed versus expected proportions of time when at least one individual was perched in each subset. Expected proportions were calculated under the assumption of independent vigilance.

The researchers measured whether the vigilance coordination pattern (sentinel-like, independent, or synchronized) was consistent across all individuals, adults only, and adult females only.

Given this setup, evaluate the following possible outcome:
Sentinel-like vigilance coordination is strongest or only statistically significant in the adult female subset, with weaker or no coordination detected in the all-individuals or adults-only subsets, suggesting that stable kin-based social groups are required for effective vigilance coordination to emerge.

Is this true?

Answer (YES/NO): NO